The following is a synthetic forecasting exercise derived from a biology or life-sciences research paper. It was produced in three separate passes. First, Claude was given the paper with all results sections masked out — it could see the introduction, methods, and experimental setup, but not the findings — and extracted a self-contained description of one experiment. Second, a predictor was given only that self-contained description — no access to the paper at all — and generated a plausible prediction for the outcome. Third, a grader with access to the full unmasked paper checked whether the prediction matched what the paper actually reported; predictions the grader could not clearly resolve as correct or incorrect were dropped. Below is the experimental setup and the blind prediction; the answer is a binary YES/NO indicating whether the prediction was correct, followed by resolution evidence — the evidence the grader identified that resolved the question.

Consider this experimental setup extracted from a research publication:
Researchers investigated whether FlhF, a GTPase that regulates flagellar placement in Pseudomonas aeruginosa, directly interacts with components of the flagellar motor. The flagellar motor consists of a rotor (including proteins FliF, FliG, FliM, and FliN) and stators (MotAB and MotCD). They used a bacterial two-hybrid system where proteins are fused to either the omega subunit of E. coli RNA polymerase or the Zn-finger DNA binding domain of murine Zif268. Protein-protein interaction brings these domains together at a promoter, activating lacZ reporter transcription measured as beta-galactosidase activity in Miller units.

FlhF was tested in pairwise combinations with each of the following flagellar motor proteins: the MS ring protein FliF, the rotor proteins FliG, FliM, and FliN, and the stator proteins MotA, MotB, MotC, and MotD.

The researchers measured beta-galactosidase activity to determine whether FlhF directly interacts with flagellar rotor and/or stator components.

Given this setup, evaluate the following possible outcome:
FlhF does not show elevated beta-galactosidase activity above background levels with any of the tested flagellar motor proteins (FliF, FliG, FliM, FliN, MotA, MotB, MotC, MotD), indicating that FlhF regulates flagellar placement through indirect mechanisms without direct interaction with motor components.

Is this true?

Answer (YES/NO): NO